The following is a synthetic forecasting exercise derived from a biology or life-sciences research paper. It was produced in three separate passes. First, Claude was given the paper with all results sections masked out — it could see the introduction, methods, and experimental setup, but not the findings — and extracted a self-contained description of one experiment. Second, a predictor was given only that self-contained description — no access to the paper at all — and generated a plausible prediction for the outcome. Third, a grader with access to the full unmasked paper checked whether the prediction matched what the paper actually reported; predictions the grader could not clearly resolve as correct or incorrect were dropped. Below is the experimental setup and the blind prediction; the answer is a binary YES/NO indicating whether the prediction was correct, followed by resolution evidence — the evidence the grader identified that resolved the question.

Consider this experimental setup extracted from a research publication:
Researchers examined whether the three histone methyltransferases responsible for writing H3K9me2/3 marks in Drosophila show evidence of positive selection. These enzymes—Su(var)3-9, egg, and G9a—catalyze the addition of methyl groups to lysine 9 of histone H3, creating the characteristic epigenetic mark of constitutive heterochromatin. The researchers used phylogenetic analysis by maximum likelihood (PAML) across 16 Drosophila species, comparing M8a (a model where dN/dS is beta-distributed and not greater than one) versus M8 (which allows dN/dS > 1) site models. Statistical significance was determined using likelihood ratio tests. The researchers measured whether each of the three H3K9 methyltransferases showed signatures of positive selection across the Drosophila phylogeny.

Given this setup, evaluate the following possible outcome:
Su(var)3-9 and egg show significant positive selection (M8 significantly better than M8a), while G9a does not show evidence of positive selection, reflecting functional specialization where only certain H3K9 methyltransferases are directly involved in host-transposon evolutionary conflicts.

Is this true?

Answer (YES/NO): NO